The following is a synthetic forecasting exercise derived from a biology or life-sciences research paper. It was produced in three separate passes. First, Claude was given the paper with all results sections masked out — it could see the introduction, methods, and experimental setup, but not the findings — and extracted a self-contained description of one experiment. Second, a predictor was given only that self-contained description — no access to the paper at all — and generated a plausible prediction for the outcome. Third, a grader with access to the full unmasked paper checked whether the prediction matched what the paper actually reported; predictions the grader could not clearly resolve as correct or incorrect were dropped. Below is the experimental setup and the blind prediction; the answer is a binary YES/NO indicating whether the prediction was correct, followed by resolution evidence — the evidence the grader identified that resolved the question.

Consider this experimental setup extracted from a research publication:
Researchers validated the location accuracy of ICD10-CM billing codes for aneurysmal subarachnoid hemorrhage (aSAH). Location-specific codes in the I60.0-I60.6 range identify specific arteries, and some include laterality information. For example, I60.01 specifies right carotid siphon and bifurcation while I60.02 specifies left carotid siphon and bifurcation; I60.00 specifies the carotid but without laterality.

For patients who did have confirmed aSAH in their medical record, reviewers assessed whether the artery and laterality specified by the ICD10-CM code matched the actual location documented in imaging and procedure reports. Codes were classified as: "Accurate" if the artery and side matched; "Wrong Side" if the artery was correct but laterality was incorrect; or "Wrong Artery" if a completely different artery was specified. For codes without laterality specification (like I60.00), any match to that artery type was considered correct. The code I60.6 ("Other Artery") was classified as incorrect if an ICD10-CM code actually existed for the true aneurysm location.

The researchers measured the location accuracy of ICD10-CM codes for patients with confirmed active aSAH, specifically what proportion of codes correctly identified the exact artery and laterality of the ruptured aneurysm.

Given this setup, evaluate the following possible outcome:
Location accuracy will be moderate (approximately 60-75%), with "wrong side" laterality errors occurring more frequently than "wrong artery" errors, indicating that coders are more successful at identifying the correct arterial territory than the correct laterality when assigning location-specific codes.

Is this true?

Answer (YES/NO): NO